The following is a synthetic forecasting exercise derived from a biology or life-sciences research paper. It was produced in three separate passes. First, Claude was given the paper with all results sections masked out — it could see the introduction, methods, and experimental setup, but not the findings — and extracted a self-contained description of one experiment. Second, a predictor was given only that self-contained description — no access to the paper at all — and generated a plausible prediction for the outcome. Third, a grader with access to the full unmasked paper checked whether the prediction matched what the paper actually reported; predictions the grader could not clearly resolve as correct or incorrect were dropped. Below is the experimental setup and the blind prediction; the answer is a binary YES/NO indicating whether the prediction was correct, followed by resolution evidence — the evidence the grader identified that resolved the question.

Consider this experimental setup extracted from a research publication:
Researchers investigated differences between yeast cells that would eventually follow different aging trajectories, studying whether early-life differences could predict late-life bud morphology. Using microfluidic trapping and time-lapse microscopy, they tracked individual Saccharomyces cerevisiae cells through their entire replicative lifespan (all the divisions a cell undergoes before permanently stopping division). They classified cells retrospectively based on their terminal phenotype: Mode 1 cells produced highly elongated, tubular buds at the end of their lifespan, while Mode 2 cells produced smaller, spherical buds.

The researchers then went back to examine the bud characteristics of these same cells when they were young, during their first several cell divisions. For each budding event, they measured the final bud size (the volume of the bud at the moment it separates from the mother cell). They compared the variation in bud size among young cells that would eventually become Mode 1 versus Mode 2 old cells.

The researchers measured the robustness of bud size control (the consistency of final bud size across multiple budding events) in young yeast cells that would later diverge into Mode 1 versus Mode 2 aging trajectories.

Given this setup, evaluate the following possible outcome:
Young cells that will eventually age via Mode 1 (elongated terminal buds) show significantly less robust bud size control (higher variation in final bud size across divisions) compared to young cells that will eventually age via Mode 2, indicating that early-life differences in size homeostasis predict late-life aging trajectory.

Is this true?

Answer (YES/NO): YES